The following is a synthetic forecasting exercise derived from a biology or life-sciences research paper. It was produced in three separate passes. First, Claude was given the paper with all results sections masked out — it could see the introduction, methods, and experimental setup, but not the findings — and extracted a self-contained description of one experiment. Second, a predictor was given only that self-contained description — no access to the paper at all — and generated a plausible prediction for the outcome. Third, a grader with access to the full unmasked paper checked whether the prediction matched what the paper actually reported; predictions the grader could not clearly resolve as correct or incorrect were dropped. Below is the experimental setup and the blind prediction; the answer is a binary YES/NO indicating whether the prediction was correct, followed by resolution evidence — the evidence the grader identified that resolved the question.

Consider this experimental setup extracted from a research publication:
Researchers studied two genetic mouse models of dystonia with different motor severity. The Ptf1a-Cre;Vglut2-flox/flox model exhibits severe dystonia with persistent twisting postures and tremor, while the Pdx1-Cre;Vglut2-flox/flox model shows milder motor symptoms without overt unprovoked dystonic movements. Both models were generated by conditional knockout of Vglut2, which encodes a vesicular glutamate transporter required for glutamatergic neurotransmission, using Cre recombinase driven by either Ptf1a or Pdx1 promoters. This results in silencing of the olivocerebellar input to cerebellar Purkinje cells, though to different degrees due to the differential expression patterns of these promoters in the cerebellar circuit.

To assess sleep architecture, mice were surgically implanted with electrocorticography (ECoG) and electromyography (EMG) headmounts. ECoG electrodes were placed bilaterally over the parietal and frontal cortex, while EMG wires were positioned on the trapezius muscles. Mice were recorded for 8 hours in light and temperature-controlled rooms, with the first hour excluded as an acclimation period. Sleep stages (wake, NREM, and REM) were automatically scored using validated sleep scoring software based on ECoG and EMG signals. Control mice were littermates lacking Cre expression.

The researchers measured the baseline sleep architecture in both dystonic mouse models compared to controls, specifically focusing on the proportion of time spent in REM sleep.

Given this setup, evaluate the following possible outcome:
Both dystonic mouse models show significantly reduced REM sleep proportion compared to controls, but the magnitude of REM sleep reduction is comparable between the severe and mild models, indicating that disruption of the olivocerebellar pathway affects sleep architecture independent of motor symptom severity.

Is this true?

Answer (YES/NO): YES